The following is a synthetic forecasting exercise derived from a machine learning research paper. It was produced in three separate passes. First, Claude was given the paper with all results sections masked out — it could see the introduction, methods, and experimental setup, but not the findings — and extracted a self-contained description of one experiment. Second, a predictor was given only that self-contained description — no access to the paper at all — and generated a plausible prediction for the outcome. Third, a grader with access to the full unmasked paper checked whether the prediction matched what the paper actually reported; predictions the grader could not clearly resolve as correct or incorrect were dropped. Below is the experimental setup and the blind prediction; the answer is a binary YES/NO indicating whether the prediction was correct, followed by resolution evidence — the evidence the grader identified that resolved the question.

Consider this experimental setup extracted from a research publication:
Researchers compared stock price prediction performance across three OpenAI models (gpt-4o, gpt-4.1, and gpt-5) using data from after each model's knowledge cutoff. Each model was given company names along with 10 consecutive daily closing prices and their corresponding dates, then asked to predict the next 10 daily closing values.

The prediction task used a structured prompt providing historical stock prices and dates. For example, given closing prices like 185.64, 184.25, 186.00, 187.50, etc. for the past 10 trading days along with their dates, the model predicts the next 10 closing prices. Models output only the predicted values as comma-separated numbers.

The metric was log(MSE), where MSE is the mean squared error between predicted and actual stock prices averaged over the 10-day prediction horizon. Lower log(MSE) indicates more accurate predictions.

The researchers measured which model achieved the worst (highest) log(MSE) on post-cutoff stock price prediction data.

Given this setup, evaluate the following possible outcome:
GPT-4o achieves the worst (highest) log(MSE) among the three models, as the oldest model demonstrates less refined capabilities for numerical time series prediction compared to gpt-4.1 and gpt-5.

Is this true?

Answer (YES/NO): NO